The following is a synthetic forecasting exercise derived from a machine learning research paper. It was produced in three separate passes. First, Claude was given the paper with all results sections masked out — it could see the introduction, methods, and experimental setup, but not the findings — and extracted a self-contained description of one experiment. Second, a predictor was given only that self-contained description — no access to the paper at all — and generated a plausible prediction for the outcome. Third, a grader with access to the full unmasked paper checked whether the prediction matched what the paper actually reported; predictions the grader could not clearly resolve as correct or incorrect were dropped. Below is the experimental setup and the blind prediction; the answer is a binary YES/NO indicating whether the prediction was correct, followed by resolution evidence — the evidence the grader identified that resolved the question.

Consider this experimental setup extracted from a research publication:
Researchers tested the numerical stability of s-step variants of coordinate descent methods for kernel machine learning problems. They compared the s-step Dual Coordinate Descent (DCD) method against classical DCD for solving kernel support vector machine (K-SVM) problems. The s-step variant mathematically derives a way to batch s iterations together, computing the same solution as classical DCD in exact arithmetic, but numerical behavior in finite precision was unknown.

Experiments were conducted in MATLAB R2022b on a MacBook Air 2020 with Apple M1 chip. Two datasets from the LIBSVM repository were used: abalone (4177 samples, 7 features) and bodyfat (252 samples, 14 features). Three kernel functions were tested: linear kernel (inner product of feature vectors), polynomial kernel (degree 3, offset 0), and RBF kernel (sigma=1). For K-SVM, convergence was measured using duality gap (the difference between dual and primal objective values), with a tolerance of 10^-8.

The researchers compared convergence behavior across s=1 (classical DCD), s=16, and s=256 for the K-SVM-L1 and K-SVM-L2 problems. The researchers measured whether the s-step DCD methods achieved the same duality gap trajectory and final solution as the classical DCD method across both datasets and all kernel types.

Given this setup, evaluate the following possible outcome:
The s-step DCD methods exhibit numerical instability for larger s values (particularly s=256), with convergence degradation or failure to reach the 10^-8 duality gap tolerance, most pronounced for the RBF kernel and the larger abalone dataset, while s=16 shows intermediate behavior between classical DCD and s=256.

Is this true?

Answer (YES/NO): NO